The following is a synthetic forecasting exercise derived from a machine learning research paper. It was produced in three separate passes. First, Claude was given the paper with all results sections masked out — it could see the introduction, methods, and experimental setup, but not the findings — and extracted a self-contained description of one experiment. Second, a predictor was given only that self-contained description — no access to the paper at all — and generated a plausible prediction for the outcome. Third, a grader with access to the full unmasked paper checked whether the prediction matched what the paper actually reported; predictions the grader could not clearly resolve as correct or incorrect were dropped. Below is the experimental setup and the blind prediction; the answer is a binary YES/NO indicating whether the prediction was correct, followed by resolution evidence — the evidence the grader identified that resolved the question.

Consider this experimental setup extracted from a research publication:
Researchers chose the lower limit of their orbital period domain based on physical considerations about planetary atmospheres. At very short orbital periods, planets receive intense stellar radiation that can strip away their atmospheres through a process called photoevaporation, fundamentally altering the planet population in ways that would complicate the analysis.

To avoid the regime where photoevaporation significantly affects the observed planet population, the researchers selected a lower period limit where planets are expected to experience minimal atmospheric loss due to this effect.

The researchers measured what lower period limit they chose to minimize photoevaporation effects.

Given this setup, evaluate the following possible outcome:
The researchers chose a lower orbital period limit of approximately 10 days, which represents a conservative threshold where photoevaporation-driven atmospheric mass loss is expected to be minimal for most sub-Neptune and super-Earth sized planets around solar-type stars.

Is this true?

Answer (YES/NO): NO